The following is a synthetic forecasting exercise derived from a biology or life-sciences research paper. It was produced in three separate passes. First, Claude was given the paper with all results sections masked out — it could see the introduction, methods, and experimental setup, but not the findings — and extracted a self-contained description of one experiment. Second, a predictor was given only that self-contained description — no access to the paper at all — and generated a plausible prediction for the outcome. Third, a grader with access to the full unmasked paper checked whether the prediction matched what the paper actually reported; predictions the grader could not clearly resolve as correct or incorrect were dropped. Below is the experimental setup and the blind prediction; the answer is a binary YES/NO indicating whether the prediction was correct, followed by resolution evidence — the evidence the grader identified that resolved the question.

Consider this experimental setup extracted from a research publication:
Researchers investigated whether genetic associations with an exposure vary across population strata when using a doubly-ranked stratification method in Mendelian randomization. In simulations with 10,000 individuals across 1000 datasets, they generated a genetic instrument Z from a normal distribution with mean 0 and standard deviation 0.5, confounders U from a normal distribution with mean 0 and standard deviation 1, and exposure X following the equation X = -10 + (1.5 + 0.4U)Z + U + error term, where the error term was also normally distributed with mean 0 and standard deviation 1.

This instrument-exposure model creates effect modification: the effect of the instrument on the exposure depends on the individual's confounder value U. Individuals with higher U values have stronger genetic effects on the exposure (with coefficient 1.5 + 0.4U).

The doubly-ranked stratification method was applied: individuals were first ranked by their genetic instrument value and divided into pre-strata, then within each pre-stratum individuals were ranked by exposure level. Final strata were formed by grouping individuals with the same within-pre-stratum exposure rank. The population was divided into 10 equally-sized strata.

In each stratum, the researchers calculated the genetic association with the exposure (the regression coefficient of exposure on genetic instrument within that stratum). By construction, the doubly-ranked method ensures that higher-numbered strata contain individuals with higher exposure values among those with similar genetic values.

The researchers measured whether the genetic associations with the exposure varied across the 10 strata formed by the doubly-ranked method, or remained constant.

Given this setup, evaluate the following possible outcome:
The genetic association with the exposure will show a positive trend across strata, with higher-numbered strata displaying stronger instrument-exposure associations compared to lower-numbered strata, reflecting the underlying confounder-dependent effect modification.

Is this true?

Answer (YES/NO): YES